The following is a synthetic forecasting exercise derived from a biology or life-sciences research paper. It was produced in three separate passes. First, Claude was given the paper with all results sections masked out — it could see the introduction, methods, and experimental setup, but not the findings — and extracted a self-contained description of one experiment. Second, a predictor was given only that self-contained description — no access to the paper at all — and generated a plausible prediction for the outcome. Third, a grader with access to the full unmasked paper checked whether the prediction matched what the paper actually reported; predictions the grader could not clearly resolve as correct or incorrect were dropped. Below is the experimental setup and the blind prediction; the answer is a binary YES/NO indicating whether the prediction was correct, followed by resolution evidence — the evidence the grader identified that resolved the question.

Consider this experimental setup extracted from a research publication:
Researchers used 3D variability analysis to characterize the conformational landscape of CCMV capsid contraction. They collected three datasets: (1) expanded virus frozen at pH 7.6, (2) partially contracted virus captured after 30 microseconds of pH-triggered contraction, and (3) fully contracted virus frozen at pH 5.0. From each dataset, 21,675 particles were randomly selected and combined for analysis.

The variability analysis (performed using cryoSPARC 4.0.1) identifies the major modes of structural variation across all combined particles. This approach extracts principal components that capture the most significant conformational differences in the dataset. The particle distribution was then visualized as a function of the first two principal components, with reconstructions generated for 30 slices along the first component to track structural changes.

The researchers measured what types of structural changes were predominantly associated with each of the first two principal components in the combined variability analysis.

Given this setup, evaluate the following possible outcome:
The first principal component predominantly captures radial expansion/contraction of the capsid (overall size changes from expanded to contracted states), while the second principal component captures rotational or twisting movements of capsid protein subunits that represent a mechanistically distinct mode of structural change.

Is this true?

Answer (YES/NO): NO